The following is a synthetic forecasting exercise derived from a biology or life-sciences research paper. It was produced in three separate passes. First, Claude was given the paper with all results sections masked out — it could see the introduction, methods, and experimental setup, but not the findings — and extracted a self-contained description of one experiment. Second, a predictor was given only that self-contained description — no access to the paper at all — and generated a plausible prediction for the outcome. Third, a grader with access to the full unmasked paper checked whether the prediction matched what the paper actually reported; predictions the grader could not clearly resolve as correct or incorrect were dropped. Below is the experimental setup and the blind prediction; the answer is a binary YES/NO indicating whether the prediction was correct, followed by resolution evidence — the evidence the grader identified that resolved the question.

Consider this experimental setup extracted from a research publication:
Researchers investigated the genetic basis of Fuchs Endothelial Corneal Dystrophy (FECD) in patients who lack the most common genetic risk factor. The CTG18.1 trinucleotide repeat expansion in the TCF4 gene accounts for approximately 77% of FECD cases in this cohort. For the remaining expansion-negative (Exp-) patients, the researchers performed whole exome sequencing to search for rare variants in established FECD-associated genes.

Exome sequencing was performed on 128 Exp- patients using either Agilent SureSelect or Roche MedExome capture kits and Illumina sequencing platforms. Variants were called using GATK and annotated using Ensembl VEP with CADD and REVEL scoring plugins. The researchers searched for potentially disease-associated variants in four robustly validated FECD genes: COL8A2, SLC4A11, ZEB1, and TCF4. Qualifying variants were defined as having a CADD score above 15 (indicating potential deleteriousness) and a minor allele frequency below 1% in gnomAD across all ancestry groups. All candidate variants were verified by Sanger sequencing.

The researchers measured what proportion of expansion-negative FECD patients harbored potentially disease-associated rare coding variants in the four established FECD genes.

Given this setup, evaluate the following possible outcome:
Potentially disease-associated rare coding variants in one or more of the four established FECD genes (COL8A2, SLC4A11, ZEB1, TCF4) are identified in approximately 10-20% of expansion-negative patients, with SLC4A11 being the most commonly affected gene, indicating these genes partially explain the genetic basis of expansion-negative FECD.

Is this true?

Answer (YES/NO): NO